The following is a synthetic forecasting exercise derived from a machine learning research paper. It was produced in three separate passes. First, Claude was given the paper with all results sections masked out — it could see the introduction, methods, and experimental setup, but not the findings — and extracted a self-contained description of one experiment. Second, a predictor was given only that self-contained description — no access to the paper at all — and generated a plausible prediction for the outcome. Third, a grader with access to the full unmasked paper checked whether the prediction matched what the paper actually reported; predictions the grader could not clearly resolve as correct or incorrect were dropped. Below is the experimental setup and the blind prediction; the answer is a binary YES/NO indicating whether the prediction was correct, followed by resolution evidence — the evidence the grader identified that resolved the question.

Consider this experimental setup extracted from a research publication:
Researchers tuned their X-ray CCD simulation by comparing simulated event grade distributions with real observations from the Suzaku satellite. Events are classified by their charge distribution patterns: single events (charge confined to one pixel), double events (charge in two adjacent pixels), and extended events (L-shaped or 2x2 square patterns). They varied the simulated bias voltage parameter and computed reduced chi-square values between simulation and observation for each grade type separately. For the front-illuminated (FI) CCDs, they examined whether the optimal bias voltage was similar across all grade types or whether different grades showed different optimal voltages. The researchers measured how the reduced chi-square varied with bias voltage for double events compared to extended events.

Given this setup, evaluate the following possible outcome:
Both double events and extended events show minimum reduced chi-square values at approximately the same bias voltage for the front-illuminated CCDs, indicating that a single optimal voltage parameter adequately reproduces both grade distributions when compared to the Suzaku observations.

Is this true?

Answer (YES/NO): NO